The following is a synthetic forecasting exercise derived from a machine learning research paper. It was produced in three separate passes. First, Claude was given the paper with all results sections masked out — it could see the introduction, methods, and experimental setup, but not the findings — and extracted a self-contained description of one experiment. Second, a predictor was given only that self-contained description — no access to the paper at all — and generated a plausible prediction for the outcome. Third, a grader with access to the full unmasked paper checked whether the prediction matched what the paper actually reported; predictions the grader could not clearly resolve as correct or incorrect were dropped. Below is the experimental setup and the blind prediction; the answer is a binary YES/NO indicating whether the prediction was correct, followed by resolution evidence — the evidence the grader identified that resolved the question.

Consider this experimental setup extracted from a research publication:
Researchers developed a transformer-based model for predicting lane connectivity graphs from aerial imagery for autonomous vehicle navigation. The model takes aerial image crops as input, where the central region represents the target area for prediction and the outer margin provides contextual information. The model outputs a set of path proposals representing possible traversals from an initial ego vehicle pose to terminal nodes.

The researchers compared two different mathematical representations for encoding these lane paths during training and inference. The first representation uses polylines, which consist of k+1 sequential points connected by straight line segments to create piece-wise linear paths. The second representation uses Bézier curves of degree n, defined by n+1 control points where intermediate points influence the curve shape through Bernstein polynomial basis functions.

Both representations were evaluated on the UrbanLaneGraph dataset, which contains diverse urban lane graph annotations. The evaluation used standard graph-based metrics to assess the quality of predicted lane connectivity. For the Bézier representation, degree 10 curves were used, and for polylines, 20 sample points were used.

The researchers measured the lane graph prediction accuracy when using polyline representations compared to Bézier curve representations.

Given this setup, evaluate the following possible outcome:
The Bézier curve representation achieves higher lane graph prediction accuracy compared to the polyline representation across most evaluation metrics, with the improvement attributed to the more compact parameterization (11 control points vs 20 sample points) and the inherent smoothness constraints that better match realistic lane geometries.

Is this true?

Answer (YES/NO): NO